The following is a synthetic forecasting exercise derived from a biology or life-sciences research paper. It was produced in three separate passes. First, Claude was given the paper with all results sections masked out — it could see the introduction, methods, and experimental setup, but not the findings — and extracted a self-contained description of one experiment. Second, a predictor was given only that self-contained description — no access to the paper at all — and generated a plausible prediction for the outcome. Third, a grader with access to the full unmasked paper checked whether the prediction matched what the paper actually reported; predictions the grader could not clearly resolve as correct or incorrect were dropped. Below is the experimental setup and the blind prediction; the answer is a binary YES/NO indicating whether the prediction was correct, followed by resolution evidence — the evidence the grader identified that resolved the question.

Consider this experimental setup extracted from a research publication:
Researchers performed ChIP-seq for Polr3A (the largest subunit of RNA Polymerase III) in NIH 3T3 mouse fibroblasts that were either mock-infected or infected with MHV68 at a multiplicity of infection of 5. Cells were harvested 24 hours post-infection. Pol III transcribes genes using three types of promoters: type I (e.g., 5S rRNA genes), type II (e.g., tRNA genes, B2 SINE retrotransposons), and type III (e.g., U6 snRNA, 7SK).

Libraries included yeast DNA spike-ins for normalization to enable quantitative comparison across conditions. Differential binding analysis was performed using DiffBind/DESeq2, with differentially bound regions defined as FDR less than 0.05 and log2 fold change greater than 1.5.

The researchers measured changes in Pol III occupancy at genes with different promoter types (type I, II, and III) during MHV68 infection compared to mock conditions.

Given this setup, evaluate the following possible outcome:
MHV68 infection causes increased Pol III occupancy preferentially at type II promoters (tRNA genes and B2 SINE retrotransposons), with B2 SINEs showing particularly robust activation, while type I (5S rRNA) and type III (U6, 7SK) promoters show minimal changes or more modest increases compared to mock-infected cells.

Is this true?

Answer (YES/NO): NO